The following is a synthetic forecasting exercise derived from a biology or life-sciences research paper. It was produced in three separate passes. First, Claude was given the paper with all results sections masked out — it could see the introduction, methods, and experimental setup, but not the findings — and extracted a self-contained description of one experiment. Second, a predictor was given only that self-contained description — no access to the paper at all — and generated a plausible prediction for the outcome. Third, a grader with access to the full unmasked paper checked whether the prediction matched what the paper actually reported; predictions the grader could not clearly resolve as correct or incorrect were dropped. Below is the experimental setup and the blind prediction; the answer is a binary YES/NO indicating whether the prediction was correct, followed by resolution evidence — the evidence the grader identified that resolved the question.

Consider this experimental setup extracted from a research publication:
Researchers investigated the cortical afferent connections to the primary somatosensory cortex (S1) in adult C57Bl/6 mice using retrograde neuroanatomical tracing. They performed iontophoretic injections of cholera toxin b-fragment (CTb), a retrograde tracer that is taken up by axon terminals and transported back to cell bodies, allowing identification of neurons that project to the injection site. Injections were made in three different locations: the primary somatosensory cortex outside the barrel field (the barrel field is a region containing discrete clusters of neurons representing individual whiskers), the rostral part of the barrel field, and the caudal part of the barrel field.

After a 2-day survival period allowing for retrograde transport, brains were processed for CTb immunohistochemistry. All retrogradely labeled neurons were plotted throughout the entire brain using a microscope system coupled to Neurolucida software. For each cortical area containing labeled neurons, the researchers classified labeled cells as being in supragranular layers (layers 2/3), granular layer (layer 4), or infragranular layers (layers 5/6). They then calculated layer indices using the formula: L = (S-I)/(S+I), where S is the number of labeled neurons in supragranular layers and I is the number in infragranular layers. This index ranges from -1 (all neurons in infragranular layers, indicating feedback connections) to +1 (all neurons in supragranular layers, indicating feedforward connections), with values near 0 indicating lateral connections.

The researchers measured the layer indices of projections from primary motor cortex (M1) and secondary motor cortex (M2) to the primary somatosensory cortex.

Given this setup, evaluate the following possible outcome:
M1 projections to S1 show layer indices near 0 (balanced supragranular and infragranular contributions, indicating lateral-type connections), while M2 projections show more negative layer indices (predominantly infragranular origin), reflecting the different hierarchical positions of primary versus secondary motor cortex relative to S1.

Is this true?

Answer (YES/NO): NO